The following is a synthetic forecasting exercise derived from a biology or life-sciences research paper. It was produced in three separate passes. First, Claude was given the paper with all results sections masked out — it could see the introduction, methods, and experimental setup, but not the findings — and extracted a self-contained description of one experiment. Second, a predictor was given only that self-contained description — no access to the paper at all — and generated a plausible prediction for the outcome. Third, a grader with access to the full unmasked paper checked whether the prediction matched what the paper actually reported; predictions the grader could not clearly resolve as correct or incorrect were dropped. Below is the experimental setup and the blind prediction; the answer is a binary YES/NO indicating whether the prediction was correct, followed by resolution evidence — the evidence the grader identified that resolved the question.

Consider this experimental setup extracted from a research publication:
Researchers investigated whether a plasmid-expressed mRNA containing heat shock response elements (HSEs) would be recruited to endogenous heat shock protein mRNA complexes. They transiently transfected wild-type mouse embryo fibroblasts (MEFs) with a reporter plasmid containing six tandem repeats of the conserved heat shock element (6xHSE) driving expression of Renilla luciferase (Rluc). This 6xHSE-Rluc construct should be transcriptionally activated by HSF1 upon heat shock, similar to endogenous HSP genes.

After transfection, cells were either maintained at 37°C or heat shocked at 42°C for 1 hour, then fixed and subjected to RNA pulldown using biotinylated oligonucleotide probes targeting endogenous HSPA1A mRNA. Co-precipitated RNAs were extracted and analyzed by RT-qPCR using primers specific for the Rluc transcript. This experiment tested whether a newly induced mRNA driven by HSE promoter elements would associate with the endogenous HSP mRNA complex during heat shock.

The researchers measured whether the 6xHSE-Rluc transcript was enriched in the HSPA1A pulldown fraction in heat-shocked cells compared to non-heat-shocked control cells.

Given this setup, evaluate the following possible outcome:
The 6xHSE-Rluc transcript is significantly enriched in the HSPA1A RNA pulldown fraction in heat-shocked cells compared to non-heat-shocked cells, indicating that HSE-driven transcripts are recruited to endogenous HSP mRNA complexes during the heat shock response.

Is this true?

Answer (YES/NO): YES